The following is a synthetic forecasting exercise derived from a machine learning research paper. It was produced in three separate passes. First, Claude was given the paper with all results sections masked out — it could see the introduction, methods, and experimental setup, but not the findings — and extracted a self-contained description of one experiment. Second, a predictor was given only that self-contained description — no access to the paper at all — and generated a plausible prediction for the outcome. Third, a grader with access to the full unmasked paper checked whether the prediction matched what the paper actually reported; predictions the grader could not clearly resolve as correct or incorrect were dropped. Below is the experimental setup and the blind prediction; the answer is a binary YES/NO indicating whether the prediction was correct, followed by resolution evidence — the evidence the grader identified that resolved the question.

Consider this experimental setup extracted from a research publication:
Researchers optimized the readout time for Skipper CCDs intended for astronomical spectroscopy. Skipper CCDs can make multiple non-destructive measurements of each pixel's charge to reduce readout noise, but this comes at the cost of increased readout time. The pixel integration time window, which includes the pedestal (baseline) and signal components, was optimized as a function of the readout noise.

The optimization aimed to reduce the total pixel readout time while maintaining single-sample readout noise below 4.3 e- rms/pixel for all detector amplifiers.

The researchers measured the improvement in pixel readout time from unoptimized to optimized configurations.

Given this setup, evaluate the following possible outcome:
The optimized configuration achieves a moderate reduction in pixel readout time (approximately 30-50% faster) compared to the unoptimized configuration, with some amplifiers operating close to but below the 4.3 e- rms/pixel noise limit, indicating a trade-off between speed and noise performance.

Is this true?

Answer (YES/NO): NO